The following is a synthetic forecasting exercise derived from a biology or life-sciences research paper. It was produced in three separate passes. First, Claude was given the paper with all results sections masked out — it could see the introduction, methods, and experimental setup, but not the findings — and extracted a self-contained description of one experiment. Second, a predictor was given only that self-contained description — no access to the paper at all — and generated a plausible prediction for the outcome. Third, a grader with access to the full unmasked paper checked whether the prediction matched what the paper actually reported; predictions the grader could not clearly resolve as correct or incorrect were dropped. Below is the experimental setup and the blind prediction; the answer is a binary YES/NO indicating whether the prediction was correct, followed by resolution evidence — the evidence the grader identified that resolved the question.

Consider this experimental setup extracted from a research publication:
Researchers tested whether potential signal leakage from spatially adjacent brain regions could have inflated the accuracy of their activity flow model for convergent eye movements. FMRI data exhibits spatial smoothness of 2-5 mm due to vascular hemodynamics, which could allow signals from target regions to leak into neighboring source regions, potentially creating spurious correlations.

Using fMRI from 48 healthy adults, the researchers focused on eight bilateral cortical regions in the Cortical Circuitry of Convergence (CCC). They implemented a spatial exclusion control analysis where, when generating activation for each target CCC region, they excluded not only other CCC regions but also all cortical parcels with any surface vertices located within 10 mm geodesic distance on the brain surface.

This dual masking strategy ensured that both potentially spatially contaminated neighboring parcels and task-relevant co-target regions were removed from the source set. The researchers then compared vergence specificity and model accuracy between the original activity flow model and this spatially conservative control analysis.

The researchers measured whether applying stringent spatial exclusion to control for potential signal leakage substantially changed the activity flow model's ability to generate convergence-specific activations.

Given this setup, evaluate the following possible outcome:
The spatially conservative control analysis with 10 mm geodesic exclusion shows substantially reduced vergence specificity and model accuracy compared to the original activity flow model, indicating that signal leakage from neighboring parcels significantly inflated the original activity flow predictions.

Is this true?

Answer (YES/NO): NO